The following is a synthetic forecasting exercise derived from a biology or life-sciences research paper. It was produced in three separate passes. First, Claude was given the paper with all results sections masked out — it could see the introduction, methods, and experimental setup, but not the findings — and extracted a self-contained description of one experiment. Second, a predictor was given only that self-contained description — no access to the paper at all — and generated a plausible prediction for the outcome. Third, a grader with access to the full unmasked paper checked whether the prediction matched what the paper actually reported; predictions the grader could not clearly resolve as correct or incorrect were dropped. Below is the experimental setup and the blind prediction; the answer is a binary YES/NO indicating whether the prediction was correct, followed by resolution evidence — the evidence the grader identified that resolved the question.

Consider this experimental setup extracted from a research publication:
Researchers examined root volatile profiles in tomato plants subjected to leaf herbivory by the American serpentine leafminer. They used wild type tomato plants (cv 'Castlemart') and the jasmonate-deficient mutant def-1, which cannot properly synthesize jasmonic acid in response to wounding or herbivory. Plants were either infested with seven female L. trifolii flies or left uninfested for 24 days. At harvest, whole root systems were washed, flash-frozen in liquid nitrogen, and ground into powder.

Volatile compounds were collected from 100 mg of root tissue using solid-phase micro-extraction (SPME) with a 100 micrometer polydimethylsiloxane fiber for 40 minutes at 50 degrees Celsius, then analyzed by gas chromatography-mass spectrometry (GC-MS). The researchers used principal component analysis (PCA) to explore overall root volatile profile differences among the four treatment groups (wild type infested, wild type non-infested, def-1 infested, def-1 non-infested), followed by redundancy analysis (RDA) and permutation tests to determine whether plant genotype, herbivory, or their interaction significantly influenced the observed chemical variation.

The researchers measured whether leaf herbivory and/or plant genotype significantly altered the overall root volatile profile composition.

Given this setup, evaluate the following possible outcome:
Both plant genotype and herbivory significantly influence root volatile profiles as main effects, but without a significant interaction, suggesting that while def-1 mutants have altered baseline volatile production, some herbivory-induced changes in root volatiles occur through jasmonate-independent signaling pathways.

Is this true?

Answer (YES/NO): NO